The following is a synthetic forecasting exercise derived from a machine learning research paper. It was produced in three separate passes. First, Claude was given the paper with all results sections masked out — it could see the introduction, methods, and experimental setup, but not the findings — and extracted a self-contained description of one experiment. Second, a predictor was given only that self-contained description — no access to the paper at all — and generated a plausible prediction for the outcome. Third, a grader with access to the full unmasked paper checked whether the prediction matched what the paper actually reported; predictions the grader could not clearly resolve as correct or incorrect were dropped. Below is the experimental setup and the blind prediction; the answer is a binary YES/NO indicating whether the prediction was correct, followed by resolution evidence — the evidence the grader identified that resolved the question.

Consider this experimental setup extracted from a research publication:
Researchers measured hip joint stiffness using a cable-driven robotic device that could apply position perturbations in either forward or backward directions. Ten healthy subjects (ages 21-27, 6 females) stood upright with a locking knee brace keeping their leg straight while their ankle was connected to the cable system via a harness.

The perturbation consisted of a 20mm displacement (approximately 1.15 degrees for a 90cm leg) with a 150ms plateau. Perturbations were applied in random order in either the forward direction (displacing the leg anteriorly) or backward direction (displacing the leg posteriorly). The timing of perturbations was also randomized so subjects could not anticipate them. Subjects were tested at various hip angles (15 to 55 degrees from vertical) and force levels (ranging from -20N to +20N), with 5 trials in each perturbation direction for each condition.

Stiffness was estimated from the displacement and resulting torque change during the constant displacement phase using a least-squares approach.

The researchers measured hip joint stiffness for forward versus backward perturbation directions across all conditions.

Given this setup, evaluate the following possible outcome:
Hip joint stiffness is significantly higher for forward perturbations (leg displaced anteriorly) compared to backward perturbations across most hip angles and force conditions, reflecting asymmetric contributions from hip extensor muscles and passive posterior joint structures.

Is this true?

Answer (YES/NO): NO